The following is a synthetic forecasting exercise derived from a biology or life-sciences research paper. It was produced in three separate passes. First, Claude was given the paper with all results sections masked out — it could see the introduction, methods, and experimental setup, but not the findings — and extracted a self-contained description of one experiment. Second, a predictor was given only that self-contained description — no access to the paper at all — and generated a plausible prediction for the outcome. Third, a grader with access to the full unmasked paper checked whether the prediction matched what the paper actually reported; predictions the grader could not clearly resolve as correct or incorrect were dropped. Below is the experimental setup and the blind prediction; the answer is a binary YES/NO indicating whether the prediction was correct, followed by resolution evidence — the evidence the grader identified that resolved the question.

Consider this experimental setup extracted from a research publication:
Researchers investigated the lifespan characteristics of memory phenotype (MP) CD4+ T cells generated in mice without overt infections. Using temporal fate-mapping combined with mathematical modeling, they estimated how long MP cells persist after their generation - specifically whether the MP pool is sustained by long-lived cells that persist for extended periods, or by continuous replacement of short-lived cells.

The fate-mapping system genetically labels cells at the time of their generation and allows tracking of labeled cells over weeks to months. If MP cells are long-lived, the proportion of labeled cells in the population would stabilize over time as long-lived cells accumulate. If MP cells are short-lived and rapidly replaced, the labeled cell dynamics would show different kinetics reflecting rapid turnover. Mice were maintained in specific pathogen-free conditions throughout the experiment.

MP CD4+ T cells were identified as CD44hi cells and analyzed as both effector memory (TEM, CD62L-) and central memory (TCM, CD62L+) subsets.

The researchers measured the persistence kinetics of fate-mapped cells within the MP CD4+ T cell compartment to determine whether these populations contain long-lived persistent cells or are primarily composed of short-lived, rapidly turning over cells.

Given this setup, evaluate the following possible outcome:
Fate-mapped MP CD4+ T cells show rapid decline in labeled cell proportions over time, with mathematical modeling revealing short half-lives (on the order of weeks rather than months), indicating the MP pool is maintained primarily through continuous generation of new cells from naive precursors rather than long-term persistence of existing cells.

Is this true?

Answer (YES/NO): NO